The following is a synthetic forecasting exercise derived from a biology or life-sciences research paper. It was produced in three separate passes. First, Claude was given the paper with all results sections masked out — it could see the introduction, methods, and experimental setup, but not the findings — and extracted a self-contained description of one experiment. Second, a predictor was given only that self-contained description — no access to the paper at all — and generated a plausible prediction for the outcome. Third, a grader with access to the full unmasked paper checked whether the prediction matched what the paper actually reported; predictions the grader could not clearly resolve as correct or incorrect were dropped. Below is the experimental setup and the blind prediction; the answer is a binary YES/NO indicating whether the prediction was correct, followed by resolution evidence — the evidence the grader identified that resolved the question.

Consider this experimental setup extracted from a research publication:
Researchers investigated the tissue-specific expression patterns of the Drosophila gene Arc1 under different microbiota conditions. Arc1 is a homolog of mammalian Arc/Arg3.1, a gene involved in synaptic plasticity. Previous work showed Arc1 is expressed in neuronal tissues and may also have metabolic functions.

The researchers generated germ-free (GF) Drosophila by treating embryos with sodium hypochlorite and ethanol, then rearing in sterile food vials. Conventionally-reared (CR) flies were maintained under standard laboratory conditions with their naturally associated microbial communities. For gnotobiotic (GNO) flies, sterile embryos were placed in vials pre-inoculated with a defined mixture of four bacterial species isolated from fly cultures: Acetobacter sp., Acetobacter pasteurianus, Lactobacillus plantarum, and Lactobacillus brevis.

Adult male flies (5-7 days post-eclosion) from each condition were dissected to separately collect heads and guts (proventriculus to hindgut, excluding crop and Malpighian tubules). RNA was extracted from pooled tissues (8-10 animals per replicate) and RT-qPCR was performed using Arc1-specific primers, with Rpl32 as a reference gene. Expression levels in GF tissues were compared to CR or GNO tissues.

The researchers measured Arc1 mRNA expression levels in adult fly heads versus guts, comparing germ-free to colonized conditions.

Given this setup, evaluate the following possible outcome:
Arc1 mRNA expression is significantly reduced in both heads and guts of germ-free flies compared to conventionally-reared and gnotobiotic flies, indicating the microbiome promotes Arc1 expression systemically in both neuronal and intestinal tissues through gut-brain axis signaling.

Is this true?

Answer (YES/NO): NO